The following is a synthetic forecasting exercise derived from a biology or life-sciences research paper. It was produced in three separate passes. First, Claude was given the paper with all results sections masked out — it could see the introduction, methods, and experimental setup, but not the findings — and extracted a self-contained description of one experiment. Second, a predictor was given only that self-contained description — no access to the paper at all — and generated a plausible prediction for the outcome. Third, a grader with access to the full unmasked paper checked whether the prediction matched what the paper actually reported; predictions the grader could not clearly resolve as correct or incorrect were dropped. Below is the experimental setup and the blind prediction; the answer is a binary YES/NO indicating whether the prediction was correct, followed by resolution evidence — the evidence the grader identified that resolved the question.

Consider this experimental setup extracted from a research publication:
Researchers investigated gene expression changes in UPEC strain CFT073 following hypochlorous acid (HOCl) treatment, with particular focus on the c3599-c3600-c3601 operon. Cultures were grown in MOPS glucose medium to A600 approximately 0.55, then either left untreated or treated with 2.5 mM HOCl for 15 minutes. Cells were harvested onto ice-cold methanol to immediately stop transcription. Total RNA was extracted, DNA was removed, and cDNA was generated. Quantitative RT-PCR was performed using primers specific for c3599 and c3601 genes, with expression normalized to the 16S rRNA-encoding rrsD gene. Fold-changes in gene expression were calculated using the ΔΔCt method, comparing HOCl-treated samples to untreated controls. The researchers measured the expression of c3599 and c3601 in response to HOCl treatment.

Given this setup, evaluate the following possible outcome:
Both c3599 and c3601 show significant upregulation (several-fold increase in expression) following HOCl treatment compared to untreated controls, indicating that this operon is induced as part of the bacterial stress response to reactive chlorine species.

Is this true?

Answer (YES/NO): YES